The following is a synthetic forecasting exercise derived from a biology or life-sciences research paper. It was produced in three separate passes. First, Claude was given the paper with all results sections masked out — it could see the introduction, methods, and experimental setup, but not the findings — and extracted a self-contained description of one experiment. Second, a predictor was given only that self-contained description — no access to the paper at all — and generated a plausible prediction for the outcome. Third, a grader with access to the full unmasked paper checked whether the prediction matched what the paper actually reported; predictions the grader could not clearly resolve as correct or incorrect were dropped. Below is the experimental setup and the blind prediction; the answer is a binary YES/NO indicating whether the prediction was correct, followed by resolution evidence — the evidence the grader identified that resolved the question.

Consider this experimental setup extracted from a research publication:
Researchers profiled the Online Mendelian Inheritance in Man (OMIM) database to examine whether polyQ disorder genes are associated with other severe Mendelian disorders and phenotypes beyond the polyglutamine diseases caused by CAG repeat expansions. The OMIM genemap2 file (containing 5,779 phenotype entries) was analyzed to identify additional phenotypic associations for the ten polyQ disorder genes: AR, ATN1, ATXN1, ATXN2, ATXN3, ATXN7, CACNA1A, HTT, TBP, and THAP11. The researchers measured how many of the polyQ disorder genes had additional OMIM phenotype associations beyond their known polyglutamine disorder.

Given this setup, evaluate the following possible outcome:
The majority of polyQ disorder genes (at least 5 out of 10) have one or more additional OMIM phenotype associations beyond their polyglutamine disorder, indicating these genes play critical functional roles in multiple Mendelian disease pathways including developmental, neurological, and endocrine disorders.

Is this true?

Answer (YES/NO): YES